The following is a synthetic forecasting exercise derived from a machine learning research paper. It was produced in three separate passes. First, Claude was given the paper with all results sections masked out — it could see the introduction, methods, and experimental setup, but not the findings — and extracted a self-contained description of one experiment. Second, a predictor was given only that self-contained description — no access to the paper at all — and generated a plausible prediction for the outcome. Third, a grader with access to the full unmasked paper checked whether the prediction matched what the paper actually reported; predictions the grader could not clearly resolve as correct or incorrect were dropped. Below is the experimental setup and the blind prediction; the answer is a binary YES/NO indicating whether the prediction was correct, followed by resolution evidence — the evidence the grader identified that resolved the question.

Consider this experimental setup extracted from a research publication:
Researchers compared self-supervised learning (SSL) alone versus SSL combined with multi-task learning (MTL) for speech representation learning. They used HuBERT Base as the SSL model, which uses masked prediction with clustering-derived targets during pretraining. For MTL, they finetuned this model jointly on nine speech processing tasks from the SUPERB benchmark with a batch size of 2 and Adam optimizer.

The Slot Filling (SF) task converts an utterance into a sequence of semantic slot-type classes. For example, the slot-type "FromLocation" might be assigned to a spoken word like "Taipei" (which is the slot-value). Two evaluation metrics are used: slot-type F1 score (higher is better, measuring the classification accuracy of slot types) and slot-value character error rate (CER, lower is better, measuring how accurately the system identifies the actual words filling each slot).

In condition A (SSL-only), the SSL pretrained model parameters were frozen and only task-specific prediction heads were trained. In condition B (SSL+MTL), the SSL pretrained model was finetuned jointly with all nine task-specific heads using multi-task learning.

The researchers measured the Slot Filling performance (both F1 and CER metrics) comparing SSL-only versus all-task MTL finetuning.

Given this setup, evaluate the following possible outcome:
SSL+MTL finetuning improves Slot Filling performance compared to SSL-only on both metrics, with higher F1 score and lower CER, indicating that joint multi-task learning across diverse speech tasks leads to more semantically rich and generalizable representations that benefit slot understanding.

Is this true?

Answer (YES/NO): NO